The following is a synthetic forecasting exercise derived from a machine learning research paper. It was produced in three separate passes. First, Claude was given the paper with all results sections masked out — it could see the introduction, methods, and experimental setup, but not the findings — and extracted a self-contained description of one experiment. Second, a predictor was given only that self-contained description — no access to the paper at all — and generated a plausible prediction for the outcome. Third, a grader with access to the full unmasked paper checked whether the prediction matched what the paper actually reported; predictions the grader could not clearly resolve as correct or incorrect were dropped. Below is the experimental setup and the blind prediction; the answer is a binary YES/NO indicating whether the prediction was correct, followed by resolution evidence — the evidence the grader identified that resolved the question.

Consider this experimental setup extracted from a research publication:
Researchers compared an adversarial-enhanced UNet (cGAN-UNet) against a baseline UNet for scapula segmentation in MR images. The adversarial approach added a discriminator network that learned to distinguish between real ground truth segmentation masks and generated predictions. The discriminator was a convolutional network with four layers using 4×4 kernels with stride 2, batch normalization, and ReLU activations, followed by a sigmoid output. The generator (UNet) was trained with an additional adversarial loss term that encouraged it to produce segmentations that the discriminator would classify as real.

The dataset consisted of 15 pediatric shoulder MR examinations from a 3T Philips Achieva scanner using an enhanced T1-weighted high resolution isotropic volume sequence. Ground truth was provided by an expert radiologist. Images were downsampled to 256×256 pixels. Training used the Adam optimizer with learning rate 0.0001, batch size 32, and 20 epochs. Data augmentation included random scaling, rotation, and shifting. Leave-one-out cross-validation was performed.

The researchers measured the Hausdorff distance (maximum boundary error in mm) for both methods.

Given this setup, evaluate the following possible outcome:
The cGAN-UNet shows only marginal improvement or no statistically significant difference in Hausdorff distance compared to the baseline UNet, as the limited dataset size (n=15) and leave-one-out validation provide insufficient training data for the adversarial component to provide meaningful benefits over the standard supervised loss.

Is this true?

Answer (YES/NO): YES